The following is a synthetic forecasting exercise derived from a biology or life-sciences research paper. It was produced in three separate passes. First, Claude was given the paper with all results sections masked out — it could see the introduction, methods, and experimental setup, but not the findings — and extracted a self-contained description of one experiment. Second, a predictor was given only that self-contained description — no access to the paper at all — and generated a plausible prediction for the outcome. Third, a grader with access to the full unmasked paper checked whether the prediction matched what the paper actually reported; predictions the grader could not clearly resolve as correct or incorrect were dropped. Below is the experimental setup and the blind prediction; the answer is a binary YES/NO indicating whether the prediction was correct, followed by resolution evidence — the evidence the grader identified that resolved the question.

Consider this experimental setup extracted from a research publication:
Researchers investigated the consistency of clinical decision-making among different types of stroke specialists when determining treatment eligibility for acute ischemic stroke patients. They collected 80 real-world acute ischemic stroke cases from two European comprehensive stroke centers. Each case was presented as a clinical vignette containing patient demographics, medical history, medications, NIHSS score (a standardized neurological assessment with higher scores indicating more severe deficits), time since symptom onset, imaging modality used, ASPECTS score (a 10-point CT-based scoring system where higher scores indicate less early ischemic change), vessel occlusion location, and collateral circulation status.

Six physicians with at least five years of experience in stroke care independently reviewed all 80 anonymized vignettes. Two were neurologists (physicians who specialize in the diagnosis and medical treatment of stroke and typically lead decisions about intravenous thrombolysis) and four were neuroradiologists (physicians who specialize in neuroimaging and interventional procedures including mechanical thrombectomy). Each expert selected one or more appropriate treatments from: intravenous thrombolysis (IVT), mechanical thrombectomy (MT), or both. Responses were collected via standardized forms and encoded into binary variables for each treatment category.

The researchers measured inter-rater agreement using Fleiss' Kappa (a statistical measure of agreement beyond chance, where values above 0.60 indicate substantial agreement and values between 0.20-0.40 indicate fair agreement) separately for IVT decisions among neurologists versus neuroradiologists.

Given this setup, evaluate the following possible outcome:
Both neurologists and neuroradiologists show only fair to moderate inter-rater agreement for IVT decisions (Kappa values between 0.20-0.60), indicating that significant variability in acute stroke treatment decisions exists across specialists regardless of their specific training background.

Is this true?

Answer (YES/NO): NO